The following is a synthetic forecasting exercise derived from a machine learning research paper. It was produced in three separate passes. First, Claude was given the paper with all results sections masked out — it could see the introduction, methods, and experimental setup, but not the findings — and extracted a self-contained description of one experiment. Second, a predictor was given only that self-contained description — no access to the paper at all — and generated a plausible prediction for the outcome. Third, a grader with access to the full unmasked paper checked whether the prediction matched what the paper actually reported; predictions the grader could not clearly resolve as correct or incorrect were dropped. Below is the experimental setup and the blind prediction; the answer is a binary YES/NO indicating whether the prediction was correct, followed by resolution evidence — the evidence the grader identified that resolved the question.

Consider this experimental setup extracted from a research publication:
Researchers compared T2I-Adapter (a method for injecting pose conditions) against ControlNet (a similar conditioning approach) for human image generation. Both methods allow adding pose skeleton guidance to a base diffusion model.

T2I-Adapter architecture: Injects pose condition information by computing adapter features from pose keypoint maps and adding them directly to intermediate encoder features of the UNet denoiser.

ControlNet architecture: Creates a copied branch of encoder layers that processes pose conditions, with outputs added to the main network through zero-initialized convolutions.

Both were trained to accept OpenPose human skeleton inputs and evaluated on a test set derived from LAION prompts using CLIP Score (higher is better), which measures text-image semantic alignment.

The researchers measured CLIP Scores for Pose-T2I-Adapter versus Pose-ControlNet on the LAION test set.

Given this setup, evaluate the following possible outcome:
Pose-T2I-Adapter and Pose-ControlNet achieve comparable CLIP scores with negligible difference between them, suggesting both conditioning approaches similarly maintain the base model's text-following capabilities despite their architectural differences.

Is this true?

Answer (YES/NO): NO